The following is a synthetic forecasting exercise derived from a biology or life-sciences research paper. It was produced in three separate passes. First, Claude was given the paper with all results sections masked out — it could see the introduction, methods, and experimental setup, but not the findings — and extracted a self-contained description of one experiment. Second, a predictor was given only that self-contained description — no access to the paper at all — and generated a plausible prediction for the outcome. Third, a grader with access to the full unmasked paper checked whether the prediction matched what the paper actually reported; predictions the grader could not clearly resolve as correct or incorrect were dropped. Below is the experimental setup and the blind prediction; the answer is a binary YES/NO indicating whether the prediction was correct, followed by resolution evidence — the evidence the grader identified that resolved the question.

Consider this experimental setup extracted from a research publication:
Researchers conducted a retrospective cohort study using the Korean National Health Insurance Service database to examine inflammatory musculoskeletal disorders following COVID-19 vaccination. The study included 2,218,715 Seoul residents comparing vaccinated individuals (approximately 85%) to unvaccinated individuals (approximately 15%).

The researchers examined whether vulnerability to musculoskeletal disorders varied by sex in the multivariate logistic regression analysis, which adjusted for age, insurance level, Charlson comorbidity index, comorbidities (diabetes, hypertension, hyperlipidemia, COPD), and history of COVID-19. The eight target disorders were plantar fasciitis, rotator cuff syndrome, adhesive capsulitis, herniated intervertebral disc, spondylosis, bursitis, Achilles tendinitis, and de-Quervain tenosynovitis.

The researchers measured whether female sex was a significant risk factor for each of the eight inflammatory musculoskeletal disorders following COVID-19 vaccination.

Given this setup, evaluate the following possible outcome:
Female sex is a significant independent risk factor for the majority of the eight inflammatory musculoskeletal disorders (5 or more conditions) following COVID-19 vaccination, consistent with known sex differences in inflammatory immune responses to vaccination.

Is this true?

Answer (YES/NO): YES